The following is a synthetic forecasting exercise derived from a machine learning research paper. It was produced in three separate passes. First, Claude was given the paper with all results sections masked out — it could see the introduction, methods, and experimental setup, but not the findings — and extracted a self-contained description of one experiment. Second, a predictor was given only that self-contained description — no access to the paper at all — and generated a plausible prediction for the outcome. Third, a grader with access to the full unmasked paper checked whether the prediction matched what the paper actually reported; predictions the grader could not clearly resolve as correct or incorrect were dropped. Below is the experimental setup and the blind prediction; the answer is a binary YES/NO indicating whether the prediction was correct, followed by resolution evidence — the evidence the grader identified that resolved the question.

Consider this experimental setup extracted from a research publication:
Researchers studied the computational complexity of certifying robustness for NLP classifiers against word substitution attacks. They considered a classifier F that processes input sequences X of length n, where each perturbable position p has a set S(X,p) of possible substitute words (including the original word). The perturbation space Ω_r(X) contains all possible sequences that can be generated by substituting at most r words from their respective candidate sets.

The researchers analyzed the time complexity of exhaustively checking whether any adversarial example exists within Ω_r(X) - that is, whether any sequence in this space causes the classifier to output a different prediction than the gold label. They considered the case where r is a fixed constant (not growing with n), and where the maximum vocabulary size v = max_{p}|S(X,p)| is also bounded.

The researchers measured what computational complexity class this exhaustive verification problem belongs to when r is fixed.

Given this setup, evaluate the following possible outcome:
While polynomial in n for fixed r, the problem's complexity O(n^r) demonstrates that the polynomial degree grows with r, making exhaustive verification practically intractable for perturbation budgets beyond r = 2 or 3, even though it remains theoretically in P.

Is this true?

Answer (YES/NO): NO